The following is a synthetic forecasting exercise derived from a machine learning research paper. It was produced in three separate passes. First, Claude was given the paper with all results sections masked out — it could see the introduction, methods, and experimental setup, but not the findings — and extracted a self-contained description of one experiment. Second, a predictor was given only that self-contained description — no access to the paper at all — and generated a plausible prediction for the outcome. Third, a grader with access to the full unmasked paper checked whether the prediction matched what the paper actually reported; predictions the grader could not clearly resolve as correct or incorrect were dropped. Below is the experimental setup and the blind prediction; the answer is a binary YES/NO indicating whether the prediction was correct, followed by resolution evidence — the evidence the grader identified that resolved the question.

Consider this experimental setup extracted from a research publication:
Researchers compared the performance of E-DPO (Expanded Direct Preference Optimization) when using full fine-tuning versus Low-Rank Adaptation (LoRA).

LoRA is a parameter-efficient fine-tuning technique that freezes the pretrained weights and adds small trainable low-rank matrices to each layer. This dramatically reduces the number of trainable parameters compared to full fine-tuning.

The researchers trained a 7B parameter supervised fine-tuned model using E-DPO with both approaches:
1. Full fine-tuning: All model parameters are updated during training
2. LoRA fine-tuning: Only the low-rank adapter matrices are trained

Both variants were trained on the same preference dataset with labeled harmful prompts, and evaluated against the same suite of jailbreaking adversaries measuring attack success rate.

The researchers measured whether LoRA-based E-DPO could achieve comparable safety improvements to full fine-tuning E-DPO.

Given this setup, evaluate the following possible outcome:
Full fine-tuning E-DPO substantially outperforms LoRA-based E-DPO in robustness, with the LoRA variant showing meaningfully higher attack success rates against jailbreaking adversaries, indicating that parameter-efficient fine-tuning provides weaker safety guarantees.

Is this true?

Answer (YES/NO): NO